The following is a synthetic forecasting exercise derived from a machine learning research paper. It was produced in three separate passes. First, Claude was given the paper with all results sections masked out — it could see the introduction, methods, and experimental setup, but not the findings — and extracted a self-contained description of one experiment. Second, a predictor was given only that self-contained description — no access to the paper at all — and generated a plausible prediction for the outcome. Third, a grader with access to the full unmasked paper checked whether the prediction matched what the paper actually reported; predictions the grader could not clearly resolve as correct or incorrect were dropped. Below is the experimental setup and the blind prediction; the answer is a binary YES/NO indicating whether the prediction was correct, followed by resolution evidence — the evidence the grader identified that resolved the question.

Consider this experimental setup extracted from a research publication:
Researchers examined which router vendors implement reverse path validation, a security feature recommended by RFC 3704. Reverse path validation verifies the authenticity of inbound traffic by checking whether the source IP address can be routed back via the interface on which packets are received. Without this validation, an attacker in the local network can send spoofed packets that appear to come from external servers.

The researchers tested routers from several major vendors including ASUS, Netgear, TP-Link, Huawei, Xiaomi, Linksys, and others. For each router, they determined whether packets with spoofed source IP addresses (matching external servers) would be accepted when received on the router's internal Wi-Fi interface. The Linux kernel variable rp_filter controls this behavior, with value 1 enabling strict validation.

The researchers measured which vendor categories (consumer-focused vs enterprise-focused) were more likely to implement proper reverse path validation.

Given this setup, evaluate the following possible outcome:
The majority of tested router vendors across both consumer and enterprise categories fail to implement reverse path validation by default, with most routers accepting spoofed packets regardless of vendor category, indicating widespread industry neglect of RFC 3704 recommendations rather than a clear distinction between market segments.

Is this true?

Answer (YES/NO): YES